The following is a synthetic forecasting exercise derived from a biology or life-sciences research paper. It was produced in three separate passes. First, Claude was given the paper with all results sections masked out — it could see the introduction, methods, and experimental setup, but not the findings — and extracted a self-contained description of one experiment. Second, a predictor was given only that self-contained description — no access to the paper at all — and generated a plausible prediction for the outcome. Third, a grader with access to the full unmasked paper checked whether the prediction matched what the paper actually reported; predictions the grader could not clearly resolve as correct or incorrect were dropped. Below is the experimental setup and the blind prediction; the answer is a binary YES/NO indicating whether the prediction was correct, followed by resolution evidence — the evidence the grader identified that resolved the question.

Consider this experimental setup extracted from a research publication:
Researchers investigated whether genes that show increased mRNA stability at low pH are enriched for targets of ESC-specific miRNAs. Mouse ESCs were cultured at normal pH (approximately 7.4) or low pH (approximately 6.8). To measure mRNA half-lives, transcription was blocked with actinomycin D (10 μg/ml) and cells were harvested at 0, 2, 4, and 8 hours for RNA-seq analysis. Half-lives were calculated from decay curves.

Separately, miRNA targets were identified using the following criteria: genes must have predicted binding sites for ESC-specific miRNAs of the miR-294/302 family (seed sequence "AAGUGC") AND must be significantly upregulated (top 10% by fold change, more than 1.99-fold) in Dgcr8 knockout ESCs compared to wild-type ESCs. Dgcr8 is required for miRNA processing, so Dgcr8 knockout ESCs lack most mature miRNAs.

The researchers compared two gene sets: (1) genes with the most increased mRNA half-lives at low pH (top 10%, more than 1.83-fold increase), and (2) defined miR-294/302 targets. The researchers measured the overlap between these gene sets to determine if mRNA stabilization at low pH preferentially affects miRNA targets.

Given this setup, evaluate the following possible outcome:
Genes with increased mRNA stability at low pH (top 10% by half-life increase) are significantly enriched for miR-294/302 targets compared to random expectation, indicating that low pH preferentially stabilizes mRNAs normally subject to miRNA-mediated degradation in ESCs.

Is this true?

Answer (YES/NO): YES